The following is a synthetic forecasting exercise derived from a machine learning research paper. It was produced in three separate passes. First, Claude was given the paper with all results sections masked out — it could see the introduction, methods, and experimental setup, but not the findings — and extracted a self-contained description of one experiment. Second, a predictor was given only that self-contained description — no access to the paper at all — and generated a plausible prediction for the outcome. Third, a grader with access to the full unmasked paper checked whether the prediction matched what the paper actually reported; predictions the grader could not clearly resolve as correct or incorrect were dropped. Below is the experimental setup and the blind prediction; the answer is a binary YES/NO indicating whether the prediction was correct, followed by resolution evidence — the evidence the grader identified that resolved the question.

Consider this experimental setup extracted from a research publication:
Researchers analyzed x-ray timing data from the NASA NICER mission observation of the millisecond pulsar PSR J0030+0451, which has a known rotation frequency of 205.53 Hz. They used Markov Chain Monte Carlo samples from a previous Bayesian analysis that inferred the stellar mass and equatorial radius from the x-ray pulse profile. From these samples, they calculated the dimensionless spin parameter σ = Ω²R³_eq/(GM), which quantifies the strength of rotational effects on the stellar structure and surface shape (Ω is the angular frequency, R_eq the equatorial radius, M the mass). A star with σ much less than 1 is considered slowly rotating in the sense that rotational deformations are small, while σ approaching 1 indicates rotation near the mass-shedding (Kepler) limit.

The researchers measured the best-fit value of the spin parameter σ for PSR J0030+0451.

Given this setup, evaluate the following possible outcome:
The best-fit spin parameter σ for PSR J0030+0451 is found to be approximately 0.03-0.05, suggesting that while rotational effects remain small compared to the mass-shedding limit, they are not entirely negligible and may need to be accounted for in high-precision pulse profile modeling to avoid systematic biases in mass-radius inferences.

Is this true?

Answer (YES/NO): NO